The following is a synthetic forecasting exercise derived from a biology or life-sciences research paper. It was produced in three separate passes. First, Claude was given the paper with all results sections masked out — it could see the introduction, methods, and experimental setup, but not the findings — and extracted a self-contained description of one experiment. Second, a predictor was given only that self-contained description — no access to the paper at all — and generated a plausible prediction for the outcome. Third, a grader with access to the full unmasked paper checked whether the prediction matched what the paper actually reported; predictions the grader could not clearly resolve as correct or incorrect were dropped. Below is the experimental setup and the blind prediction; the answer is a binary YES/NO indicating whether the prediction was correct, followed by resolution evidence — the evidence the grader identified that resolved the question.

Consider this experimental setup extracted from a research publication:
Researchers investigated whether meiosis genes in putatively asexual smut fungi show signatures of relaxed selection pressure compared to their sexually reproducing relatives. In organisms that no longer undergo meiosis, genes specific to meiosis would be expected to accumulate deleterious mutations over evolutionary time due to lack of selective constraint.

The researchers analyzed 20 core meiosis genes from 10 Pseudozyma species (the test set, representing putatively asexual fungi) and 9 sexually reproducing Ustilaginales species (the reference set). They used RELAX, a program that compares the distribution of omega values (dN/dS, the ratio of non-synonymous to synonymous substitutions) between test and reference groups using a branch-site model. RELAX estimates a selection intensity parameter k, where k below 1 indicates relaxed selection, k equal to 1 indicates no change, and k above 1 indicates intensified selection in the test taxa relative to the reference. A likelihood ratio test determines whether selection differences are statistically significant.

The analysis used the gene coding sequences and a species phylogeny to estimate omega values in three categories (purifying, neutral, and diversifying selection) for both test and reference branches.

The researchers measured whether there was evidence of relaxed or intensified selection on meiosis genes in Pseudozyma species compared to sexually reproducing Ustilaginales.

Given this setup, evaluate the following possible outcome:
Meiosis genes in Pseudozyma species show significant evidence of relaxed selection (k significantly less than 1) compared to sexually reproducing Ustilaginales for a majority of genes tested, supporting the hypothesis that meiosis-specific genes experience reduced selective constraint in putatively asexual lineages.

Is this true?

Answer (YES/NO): NO